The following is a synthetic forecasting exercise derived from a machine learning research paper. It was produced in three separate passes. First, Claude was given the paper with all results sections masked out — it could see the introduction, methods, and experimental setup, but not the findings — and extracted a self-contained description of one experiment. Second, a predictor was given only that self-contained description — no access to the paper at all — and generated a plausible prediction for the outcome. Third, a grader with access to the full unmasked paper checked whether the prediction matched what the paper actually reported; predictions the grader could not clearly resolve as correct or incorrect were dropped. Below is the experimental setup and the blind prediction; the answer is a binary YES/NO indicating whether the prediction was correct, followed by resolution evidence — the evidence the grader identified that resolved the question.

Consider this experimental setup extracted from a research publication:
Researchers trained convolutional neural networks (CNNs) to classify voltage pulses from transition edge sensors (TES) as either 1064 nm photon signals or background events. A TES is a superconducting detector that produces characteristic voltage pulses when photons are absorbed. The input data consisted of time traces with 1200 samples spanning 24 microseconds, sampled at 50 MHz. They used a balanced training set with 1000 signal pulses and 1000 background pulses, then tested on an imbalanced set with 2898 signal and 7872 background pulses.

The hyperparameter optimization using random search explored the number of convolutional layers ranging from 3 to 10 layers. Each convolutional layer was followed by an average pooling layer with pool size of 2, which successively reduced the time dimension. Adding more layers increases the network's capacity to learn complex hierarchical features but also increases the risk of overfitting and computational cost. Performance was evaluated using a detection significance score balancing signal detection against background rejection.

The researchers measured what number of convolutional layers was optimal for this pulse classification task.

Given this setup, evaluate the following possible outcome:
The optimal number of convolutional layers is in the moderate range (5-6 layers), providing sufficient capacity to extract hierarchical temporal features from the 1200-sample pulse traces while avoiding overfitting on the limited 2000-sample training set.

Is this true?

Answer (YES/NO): YES